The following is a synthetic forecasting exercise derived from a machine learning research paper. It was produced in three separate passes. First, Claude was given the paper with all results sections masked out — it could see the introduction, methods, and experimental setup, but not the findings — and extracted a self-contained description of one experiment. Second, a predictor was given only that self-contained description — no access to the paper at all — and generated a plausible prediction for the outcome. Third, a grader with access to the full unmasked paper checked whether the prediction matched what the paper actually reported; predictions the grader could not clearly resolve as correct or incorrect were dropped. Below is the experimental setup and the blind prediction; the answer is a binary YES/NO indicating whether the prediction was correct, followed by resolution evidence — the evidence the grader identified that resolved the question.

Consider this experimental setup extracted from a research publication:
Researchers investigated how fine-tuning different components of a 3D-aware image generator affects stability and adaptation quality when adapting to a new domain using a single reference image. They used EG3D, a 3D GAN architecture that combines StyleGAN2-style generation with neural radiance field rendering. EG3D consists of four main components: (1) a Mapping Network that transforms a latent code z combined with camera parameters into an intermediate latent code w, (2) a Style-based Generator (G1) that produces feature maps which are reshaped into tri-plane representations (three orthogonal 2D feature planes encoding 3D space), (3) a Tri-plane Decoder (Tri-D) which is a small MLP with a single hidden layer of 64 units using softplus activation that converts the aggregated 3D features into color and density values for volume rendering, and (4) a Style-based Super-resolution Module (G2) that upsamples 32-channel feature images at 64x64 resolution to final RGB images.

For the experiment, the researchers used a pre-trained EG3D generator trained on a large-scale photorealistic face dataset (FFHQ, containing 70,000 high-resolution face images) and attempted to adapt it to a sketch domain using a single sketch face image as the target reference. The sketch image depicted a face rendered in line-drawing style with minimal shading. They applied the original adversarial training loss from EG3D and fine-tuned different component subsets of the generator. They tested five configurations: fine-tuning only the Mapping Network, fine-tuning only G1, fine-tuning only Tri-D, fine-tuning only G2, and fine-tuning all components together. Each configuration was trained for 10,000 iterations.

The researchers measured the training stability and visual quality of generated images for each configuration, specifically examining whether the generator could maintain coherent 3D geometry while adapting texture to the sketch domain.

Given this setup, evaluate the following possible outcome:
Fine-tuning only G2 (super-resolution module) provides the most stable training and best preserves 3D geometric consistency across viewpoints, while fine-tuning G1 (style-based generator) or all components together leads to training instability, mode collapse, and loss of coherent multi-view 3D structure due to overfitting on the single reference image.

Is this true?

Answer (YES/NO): NO